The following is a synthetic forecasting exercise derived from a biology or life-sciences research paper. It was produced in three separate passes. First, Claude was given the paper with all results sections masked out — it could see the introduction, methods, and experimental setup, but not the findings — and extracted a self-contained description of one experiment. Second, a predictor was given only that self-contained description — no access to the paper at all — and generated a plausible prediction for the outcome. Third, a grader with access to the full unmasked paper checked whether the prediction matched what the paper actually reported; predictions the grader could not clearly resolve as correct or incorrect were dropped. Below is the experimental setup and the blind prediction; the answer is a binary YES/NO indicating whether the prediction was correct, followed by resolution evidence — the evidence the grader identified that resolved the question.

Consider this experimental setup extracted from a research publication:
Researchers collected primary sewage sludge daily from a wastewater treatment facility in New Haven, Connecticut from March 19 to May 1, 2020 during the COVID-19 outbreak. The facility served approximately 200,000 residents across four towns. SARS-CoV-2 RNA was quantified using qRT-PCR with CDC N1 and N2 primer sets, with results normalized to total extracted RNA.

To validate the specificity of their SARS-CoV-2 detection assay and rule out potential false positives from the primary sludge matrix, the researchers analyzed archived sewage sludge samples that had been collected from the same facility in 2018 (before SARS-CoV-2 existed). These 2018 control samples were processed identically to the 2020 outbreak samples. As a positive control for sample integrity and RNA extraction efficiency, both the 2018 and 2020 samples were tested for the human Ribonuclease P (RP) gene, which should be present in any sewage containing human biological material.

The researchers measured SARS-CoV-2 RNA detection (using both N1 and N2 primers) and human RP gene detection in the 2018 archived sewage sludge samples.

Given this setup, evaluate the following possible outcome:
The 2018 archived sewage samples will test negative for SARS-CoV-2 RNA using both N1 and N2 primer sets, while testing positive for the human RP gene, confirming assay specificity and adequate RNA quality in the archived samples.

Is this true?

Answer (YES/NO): YES